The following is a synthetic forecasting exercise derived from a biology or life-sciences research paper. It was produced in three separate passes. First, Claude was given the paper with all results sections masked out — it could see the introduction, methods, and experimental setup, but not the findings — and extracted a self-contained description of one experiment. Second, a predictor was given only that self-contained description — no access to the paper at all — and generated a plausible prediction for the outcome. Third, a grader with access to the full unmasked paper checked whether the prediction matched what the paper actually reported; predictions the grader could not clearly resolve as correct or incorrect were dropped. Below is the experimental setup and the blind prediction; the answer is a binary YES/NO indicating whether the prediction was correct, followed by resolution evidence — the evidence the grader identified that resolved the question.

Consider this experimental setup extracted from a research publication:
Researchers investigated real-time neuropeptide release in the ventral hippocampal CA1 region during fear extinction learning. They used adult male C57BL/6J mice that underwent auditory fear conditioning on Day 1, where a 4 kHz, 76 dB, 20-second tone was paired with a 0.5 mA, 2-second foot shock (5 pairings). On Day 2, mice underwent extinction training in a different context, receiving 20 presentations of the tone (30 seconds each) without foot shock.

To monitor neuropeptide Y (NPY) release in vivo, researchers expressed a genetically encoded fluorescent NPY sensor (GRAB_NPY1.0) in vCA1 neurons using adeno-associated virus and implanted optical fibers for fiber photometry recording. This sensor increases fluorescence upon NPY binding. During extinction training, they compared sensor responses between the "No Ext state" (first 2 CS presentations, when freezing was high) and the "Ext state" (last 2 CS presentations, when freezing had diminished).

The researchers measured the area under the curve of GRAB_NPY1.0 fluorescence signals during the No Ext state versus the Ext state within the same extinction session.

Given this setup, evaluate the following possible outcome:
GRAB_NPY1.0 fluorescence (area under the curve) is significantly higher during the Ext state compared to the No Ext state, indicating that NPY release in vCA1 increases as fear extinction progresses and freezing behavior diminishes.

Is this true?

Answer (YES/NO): YES